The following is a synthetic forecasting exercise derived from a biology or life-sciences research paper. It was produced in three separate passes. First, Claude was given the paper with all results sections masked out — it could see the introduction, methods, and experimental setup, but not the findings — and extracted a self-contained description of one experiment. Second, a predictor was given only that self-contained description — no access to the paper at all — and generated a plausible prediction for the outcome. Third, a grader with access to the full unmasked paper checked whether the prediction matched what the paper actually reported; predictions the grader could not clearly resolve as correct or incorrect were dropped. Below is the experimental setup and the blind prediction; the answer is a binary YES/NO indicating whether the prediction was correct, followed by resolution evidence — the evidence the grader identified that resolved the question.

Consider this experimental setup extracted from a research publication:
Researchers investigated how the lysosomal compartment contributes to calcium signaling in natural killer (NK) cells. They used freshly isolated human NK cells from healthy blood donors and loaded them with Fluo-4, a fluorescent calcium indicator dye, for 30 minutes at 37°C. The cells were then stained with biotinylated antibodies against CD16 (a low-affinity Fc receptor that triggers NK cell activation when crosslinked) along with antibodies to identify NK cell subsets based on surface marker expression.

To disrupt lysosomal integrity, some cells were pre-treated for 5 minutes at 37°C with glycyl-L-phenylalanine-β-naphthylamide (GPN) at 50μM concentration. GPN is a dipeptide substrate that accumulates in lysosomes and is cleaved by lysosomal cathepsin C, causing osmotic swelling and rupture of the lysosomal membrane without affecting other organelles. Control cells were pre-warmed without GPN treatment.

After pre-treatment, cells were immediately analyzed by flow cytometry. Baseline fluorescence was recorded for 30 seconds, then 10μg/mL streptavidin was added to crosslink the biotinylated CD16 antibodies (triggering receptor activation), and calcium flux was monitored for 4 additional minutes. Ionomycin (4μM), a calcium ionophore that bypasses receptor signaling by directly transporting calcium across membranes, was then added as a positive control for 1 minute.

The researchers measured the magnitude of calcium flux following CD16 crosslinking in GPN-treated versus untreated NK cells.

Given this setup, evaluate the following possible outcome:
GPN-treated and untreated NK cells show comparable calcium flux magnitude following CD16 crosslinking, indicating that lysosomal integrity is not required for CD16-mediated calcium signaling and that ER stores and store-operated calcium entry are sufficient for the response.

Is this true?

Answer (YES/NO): NO